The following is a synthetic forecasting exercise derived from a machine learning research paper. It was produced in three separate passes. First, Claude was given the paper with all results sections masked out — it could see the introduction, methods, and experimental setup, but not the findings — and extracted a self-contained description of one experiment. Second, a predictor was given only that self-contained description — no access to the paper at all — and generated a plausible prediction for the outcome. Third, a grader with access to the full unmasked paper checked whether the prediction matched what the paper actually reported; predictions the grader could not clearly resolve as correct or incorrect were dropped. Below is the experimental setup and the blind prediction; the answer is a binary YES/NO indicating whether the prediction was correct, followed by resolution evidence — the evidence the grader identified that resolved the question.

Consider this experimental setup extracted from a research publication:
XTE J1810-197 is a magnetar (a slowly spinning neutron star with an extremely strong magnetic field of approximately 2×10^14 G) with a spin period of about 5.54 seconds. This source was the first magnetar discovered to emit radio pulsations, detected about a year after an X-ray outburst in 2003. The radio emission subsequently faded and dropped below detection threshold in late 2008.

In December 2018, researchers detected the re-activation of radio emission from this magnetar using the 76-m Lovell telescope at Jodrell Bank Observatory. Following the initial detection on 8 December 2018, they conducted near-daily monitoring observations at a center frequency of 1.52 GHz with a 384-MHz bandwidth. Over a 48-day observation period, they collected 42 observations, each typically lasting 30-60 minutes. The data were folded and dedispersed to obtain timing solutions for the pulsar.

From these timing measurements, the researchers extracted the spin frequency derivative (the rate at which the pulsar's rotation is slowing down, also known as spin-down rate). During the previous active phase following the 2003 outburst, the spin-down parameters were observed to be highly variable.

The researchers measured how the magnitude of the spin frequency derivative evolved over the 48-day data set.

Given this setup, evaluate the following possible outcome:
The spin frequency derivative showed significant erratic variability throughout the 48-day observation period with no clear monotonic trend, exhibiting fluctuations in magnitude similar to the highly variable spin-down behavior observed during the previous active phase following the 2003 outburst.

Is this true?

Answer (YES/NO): NO